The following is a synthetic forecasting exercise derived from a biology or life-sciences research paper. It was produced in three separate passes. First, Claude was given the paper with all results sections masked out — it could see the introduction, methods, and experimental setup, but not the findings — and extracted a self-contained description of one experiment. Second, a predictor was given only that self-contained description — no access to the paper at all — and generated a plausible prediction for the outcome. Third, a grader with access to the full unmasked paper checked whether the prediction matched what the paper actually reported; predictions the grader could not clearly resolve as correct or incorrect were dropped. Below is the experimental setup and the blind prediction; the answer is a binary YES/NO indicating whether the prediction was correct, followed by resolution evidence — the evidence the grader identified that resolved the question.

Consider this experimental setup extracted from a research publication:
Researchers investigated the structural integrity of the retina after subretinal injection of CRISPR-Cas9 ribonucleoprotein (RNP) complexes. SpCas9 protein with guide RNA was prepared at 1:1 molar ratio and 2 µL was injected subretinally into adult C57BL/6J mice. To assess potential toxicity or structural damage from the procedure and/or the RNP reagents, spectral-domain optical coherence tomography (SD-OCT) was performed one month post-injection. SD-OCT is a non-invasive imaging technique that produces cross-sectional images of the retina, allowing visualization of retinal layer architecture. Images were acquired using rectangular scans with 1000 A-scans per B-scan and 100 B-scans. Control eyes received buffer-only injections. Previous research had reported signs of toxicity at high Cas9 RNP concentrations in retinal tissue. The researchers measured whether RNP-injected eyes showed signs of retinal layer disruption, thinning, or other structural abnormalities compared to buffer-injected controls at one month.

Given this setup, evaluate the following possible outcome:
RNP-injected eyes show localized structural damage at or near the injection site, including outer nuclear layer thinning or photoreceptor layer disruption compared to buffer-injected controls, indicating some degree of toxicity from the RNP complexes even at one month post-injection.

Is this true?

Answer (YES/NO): YES